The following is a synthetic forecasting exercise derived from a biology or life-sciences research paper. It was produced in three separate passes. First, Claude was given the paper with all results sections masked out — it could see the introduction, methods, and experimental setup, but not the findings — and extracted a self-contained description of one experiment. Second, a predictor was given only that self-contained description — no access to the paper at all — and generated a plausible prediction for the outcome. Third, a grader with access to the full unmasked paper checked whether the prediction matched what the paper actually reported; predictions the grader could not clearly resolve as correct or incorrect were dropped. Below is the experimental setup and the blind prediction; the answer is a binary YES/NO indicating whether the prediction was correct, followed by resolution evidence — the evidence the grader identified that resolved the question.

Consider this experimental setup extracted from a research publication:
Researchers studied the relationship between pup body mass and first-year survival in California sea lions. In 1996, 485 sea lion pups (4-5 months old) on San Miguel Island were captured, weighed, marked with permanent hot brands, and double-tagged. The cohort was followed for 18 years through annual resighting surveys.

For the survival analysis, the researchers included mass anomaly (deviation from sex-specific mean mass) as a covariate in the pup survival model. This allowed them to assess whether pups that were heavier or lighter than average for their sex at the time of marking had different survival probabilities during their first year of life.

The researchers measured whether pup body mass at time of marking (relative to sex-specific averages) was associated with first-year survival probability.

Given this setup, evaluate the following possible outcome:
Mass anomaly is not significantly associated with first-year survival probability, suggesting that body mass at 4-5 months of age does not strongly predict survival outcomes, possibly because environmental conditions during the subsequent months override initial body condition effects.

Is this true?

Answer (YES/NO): NO